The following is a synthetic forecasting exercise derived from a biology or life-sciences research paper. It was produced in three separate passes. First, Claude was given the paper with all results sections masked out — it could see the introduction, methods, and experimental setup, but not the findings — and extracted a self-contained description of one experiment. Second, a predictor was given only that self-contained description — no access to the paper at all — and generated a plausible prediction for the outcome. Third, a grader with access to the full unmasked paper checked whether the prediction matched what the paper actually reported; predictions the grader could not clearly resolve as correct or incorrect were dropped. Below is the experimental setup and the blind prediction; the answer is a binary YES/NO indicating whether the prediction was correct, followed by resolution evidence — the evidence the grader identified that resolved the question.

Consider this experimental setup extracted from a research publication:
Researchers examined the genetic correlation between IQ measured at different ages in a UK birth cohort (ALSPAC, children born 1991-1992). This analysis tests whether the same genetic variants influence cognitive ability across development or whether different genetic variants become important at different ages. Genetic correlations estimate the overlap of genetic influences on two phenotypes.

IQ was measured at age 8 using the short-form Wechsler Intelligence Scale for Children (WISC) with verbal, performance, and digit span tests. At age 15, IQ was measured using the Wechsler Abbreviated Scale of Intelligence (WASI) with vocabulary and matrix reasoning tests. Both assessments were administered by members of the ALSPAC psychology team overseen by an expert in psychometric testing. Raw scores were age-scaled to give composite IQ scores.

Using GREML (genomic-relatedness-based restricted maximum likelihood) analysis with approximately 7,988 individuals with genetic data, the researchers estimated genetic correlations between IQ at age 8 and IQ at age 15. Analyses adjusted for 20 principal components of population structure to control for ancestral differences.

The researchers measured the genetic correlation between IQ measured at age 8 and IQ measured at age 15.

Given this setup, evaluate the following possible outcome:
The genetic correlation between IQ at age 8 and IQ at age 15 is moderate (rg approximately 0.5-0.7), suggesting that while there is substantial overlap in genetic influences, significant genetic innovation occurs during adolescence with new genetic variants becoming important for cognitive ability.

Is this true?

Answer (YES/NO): NO